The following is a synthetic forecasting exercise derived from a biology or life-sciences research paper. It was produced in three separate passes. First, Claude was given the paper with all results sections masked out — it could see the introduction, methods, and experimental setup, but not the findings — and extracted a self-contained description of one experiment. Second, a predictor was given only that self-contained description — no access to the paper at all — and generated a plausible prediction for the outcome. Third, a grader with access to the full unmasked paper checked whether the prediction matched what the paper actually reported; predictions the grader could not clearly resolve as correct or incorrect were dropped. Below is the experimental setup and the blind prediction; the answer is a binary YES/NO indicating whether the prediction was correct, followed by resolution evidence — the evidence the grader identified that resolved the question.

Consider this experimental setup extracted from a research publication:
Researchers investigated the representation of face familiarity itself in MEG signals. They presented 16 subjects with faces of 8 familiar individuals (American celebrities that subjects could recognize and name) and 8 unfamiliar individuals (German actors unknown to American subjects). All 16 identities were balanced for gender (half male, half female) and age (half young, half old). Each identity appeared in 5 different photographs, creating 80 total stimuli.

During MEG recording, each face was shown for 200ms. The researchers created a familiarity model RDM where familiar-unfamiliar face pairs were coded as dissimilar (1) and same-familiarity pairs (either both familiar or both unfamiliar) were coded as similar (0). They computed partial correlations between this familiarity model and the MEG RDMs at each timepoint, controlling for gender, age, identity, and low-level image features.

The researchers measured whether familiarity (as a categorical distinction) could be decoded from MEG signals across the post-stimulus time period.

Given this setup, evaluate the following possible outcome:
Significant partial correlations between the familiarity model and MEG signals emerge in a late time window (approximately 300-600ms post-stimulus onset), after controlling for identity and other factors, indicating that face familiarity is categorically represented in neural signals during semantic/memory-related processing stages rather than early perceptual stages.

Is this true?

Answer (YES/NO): YES